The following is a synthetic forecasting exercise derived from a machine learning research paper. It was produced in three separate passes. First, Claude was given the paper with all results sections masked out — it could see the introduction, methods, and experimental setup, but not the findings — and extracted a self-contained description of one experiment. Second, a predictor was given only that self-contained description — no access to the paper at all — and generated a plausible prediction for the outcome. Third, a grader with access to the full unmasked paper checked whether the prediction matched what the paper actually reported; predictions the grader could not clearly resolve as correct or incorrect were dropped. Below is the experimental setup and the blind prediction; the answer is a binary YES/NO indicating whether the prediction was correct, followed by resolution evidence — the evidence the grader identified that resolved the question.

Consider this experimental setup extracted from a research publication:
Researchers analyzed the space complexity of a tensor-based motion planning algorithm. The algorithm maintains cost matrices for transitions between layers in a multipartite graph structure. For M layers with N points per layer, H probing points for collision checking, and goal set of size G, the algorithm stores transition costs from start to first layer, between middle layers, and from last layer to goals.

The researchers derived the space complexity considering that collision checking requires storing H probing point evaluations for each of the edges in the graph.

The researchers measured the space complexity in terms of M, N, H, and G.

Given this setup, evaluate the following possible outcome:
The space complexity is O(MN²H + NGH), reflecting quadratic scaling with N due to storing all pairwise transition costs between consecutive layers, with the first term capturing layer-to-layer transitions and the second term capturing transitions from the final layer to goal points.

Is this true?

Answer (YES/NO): NO